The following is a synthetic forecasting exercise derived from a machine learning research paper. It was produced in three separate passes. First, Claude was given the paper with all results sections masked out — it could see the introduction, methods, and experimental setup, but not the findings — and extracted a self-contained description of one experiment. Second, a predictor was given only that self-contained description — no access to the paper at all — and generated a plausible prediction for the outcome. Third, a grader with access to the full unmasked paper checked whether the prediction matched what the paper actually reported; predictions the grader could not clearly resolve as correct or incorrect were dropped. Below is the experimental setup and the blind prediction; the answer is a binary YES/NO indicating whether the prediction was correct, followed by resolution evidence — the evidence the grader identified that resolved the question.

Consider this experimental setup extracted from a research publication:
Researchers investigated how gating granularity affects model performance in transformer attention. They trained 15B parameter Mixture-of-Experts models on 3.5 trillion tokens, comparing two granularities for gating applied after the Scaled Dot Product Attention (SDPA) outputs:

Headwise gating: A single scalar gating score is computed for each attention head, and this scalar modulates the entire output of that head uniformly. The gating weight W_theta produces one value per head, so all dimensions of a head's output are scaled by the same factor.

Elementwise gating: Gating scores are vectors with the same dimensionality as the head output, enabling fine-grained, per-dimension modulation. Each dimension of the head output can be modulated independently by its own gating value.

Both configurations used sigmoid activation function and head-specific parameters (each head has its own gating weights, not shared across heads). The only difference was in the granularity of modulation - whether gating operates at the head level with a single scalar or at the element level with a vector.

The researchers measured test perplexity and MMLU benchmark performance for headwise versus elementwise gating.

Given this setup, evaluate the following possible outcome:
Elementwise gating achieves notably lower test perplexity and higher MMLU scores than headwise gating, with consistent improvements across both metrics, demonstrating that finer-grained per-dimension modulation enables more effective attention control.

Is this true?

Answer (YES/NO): NO